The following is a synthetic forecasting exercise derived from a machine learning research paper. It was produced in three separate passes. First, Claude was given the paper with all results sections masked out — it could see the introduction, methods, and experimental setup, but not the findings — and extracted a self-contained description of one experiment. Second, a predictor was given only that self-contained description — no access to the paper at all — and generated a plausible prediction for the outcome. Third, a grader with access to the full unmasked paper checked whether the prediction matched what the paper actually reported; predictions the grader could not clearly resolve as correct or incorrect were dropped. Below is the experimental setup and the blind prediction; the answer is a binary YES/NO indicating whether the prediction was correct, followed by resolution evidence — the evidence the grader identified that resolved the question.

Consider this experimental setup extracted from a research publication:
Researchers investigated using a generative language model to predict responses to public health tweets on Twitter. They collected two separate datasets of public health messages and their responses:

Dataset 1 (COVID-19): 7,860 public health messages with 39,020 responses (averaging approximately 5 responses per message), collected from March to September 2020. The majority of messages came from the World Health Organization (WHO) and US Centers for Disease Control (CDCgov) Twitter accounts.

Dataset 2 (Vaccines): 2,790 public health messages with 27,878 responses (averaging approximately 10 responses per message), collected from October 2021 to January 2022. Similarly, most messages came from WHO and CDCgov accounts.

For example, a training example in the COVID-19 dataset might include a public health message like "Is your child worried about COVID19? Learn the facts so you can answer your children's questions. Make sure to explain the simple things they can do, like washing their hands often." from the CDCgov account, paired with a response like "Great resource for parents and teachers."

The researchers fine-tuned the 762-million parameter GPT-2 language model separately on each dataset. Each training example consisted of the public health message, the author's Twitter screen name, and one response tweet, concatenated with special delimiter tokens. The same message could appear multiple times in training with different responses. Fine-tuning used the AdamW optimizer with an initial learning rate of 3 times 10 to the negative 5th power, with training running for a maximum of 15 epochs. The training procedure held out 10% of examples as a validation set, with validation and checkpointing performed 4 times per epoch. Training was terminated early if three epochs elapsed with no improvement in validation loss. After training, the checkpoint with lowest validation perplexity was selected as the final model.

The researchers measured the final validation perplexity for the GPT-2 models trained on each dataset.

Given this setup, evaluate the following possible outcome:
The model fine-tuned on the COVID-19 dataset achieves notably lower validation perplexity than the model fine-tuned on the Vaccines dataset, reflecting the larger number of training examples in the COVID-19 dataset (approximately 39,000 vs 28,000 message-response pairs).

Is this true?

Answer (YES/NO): NO